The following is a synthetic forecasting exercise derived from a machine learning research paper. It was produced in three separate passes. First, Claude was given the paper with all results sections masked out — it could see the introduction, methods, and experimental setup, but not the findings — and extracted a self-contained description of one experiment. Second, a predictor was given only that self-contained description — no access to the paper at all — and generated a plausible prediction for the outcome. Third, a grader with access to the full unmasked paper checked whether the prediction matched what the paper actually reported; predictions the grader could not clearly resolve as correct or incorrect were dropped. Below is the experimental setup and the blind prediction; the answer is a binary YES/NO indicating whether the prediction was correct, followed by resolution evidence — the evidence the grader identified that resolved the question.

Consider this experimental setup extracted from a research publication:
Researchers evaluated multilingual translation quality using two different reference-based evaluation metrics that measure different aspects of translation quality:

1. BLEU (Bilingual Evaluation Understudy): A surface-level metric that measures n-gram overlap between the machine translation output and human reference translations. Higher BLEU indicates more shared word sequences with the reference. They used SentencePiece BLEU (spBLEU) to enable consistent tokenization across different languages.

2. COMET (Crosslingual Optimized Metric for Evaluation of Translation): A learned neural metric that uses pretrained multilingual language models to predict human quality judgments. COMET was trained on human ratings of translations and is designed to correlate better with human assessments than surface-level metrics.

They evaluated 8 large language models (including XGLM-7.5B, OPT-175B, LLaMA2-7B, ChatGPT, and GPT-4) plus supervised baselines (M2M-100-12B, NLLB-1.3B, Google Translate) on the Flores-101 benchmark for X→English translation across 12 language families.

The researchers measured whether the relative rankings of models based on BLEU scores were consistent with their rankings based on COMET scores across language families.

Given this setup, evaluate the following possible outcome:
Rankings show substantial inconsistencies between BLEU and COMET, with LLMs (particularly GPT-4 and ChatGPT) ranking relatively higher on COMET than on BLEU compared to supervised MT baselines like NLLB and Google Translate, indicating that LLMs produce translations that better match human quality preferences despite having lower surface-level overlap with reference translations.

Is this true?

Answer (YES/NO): NO